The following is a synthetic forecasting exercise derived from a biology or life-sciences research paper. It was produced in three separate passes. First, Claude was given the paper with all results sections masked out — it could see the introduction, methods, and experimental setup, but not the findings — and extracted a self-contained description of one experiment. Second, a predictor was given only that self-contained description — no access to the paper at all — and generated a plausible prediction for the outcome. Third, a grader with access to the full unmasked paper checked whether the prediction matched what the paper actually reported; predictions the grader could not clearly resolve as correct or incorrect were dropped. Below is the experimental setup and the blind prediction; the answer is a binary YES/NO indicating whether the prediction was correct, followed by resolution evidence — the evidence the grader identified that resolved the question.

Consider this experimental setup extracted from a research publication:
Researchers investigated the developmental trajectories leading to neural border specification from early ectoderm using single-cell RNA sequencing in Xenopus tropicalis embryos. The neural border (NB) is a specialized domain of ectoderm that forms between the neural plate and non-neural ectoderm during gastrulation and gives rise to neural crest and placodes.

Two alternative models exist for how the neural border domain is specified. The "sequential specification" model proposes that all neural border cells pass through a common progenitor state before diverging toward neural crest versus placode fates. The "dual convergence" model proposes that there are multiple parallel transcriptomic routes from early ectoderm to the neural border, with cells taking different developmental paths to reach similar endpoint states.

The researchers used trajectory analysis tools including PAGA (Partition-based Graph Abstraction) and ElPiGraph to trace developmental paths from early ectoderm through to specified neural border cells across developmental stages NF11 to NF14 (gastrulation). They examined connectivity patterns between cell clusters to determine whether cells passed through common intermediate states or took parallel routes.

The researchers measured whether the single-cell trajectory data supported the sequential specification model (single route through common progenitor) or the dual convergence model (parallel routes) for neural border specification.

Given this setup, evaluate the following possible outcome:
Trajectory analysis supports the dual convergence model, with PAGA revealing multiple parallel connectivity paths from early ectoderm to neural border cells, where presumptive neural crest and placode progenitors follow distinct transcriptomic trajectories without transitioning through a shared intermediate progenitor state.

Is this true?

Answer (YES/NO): NO